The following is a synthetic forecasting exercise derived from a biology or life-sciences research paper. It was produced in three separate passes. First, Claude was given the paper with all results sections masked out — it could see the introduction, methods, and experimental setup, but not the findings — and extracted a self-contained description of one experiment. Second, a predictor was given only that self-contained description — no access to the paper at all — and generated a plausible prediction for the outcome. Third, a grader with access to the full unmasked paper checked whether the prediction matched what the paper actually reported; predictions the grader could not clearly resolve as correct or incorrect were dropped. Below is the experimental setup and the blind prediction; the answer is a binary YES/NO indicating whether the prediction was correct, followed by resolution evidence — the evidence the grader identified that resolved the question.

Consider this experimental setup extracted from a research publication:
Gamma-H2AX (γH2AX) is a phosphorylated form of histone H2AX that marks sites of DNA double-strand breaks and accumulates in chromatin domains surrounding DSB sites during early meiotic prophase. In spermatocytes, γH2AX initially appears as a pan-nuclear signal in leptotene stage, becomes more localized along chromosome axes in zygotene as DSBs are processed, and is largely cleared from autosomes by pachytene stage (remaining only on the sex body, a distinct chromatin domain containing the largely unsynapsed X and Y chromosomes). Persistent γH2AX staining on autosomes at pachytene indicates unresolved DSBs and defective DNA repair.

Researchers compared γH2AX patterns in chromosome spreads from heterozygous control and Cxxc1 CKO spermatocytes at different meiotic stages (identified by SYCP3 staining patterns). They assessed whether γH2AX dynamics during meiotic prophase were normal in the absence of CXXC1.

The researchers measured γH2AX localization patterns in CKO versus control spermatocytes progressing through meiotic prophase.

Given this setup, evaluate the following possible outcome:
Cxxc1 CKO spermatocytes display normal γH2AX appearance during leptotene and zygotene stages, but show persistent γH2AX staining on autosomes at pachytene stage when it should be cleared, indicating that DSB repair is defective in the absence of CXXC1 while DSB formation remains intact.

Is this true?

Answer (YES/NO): NO